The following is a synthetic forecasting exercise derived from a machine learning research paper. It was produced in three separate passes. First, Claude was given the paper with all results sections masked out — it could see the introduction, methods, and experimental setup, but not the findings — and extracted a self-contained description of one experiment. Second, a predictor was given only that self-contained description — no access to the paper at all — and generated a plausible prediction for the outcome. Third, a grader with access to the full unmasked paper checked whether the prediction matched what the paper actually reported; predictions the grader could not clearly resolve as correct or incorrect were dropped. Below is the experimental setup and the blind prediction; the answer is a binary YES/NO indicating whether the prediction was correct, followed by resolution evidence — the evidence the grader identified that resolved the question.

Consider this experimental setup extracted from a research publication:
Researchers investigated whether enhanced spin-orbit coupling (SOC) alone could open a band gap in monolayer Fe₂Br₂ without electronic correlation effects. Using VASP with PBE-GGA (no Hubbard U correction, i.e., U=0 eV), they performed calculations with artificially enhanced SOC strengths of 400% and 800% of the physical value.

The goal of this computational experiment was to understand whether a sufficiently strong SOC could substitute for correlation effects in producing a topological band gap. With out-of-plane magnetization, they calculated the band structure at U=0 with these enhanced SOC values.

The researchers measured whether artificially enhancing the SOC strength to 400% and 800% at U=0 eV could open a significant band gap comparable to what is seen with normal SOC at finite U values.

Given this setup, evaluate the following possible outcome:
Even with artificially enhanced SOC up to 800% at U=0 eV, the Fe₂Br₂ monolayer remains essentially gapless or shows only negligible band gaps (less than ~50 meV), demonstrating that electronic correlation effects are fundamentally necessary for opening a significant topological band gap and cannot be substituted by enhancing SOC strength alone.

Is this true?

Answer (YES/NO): NO